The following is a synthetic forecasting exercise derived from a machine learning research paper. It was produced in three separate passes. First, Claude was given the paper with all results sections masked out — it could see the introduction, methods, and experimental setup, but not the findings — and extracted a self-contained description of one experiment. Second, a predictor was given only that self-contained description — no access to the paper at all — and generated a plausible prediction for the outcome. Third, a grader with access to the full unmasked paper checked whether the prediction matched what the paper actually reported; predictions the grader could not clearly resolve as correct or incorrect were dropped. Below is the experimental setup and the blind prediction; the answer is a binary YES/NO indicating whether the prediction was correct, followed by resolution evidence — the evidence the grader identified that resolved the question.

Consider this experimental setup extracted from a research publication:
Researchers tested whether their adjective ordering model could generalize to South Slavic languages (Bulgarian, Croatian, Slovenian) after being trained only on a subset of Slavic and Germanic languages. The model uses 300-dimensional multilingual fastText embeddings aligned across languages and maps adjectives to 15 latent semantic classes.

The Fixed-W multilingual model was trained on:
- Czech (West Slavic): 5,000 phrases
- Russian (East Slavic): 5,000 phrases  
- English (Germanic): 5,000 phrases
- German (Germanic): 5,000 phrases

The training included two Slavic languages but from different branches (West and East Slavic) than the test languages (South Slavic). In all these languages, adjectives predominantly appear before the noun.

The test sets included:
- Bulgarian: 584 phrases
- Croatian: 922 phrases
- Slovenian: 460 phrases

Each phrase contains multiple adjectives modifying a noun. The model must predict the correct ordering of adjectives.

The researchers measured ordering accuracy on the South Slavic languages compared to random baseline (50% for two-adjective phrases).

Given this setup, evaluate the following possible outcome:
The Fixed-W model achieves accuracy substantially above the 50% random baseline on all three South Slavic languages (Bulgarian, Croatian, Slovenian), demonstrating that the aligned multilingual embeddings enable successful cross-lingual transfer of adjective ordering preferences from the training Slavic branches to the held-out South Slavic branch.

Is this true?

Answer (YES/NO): YES